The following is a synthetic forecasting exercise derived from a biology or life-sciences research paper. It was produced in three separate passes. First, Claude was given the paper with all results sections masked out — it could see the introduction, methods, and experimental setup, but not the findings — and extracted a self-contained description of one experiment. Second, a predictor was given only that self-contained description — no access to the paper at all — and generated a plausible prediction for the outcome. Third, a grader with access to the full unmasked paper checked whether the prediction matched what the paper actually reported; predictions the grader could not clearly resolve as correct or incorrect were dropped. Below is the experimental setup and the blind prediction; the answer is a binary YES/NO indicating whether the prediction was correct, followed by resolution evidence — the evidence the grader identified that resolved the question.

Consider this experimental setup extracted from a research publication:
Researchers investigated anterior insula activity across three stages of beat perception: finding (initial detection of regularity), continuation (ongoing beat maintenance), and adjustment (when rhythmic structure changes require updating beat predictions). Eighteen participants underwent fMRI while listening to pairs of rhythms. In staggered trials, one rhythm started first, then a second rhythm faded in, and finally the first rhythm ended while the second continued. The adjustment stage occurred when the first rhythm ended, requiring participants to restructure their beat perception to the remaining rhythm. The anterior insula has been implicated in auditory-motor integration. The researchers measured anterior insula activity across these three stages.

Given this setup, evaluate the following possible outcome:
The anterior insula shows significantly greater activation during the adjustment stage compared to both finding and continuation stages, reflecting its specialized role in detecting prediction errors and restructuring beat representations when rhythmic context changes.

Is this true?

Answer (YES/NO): NO